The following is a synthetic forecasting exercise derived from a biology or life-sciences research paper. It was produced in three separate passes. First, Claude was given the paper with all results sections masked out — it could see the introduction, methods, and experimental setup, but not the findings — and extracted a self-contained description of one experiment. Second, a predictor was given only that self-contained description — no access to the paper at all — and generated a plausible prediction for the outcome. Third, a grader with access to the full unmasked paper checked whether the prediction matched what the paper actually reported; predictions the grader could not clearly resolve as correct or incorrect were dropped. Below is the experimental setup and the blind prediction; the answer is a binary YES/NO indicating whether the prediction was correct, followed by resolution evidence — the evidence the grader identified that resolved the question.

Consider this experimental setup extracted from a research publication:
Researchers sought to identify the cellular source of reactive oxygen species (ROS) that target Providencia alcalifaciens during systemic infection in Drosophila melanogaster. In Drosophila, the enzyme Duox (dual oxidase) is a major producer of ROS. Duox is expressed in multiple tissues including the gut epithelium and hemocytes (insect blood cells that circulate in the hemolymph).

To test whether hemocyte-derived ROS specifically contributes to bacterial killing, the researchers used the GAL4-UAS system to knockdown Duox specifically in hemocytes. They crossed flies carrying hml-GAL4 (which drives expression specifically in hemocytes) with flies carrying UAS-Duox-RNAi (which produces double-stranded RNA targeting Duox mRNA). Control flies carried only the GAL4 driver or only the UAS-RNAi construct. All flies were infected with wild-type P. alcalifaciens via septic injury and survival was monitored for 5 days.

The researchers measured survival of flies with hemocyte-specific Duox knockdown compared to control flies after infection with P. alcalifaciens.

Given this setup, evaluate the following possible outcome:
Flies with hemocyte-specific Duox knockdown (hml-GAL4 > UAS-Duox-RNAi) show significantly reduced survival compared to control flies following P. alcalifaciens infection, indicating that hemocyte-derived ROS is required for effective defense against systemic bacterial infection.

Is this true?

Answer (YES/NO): NO